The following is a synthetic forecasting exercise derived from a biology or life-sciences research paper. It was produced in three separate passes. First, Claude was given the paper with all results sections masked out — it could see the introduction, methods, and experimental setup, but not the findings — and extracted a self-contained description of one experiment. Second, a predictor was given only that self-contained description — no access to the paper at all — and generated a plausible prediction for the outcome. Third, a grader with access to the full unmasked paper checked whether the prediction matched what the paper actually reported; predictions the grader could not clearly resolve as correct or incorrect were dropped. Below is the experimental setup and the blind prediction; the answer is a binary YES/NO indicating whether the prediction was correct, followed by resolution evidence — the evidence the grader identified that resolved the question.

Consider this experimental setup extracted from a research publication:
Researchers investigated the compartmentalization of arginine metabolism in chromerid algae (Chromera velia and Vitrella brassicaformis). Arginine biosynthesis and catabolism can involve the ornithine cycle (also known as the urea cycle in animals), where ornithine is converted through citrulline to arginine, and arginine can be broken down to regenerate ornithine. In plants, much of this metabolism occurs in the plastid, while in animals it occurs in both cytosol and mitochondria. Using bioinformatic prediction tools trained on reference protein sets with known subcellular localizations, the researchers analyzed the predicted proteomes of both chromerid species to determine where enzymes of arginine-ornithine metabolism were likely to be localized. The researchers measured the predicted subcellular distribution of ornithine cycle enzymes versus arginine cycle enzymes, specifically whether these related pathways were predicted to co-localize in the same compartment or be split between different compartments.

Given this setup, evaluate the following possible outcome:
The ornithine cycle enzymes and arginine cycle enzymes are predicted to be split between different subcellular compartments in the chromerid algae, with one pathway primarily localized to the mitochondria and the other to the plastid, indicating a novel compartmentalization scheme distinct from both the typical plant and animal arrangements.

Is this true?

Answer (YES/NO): NO